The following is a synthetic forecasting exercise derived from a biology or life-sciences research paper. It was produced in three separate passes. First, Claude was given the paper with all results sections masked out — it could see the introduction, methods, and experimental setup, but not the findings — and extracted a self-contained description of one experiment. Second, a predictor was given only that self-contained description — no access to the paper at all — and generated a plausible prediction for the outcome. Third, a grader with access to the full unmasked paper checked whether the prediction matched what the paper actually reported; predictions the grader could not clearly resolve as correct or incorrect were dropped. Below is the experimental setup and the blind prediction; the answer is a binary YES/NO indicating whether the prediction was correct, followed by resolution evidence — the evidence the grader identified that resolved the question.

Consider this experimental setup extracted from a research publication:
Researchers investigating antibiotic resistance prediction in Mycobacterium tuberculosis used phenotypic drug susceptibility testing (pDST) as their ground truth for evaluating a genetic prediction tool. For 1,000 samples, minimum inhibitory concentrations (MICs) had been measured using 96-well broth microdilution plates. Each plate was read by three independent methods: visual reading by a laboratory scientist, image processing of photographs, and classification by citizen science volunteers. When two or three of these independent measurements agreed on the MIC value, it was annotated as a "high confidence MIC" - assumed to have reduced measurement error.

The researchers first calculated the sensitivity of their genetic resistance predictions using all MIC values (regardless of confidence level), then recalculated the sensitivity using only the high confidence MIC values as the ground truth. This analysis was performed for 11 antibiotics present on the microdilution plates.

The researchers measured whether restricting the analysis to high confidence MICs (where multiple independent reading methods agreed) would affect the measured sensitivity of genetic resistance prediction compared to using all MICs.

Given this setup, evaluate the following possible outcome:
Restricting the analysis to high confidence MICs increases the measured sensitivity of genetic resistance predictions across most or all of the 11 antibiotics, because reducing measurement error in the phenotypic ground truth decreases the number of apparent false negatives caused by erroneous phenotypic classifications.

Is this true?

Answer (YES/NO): YES